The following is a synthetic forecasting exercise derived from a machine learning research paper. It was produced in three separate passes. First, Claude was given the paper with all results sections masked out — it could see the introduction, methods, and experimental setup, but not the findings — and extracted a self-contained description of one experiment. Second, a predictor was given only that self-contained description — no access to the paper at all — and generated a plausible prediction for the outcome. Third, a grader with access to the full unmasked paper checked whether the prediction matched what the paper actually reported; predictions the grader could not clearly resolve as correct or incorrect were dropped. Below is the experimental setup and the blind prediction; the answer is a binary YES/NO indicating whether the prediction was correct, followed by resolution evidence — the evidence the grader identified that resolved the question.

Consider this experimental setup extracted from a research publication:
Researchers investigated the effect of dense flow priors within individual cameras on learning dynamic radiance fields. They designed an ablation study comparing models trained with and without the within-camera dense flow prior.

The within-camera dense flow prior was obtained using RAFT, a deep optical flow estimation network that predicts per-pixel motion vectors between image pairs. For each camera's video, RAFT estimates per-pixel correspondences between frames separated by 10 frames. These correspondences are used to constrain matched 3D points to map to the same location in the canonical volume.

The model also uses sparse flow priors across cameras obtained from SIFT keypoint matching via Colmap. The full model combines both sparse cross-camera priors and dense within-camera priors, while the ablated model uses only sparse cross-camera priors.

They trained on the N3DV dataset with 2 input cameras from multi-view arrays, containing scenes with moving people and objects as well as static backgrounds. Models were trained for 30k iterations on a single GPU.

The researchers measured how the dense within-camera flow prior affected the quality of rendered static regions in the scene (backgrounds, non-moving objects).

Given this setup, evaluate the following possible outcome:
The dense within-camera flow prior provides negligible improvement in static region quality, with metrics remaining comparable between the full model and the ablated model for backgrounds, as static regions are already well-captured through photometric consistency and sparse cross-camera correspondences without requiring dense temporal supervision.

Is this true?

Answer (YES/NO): NO